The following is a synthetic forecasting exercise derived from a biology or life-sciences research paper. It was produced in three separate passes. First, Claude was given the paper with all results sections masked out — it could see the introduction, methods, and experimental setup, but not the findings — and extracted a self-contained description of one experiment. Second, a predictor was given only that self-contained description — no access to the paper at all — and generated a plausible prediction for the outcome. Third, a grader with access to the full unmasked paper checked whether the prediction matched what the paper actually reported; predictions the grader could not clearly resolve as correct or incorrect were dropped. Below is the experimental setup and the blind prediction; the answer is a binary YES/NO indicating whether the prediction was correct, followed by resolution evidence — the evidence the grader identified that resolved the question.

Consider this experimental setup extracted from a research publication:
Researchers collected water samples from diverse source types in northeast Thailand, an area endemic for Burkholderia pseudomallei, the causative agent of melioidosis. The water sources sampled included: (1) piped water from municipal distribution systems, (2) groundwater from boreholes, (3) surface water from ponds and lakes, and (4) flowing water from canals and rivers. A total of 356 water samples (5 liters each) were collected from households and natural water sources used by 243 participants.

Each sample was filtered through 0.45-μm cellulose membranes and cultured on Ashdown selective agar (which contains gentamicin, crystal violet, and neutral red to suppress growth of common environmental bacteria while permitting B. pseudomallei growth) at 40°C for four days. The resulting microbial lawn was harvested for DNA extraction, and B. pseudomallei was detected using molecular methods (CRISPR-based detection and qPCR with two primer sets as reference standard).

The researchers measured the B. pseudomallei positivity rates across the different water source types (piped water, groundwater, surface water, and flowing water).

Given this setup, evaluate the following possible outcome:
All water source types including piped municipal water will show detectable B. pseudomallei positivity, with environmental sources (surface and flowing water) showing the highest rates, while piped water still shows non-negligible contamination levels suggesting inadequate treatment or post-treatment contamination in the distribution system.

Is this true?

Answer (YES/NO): NO